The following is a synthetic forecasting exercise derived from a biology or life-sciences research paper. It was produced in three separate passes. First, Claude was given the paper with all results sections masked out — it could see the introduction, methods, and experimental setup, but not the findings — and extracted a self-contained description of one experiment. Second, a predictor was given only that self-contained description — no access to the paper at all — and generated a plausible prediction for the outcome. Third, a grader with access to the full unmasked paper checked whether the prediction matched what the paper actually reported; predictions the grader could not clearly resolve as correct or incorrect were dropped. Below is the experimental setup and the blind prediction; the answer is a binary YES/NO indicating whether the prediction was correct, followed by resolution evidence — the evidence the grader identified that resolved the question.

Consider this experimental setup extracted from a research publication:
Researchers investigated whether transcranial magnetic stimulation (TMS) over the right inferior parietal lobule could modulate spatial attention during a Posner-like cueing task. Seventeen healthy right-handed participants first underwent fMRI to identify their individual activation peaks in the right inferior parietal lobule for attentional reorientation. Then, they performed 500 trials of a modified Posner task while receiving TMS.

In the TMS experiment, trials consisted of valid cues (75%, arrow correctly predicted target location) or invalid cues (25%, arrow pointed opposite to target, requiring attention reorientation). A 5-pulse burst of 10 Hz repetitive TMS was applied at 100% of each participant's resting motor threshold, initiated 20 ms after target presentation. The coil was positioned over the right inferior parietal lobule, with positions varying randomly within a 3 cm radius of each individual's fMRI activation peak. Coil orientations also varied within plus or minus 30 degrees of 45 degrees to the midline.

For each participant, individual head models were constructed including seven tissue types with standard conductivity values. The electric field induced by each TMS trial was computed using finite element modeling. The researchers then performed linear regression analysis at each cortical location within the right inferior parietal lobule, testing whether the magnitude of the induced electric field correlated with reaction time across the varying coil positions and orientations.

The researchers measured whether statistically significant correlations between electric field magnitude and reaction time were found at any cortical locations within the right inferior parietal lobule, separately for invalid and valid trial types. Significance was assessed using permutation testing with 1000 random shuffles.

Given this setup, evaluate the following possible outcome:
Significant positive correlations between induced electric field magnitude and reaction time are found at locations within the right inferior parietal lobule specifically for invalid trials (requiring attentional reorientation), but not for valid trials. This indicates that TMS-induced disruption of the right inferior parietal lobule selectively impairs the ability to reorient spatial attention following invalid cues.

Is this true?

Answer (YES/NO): YES